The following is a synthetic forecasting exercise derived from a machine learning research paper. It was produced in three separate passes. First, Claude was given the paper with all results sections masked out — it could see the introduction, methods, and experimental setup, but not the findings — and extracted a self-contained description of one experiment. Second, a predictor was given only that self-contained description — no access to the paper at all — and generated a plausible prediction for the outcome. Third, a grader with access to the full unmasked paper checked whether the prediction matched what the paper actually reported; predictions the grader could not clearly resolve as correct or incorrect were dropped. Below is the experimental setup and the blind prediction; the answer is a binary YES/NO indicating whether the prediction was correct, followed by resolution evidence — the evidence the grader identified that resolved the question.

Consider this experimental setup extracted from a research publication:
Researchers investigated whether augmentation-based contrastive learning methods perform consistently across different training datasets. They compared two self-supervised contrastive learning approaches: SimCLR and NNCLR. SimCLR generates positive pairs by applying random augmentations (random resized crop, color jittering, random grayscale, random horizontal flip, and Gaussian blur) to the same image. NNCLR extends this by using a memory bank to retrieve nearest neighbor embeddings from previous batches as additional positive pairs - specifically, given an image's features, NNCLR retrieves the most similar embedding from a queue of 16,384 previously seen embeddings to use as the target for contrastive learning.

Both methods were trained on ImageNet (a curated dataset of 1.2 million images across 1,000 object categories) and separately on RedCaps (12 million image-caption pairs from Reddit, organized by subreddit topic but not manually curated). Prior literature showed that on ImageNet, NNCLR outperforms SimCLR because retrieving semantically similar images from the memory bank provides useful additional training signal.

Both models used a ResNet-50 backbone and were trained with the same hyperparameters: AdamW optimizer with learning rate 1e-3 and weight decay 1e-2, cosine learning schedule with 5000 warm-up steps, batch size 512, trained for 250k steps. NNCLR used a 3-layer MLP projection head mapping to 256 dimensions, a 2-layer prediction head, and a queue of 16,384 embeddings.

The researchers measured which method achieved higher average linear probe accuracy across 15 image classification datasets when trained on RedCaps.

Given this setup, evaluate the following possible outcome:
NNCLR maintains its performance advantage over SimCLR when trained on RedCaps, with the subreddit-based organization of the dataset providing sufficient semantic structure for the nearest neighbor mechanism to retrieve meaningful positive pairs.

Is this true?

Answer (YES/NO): NO